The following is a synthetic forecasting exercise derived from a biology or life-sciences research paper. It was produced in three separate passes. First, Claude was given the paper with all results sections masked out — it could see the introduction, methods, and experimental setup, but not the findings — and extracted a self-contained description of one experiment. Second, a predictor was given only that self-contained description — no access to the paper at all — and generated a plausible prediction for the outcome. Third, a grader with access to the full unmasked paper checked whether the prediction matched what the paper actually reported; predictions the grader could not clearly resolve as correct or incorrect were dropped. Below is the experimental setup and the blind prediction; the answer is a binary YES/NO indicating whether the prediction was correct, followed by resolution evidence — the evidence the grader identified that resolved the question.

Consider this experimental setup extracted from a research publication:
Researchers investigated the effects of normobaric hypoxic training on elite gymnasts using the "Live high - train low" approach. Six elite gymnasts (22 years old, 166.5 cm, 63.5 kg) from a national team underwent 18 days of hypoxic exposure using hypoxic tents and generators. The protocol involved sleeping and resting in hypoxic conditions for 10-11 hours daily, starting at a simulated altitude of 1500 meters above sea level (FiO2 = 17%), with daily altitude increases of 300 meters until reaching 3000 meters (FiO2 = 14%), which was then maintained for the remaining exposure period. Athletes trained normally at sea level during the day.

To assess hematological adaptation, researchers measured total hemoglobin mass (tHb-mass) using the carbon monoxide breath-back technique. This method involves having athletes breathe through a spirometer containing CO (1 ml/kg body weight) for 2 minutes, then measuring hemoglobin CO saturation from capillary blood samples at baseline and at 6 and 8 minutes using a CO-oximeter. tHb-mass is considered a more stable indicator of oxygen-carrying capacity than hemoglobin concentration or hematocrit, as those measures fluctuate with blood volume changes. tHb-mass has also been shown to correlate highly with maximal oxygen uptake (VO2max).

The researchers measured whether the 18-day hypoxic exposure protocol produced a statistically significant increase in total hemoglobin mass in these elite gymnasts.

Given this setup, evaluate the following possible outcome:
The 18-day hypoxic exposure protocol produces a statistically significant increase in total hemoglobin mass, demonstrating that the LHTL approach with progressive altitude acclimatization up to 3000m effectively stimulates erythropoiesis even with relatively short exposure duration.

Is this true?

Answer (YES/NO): NO